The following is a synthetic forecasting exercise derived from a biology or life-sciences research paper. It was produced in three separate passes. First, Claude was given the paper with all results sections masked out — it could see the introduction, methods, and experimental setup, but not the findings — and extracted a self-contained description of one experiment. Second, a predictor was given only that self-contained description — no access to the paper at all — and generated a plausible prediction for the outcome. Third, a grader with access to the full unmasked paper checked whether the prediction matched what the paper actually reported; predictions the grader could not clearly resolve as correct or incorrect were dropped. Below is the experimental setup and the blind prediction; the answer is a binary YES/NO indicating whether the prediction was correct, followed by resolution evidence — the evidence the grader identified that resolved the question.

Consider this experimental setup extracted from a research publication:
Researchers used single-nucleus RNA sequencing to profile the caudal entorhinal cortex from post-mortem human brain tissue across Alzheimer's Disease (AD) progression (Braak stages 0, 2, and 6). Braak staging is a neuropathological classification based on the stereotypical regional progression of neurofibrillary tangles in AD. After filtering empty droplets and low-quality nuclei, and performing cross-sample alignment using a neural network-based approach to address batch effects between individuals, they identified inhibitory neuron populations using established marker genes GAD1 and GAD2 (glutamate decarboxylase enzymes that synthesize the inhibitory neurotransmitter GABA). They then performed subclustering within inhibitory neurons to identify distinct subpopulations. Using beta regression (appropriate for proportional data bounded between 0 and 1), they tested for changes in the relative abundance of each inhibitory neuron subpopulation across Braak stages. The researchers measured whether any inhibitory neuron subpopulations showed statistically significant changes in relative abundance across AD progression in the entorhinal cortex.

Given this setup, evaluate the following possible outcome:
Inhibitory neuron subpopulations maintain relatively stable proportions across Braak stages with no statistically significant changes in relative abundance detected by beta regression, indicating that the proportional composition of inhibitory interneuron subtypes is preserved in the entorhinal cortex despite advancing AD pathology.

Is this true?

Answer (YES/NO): YES